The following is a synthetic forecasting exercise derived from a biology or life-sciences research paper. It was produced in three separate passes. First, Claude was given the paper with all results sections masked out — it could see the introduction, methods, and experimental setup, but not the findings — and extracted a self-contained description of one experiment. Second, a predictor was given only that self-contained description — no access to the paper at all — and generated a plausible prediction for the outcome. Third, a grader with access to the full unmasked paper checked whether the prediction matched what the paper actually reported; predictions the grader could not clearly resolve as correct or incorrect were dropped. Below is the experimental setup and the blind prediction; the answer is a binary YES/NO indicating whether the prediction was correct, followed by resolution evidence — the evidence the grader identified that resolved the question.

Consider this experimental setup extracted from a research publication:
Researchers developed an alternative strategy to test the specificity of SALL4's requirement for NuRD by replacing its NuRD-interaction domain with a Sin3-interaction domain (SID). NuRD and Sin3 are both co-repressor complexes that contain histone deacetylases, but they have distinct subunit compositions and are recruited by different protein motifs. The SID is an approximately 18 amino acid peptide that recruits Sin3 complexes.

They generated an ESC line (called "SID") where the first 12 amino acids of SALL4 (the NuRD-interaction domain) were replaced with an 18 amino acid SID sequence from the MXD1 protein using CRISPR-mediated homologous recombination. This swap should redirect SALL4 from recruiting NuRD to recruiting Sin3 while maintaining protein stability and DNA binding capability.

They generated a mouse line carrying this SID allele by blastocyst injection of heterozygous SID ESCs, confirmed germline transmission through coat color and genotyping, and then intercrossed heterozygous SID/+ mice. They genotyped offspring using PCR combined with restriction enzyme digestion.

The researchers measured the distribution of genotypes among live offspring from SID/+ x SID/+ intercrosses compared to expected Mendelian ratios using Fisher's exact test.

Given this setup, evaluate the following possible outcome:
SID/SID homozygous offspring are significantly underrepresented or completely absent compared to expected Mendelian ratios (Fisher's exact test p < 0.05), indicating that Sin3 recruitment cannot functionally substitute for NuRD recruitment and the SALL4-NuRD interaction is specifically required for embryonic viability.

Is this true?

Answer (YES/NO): YES